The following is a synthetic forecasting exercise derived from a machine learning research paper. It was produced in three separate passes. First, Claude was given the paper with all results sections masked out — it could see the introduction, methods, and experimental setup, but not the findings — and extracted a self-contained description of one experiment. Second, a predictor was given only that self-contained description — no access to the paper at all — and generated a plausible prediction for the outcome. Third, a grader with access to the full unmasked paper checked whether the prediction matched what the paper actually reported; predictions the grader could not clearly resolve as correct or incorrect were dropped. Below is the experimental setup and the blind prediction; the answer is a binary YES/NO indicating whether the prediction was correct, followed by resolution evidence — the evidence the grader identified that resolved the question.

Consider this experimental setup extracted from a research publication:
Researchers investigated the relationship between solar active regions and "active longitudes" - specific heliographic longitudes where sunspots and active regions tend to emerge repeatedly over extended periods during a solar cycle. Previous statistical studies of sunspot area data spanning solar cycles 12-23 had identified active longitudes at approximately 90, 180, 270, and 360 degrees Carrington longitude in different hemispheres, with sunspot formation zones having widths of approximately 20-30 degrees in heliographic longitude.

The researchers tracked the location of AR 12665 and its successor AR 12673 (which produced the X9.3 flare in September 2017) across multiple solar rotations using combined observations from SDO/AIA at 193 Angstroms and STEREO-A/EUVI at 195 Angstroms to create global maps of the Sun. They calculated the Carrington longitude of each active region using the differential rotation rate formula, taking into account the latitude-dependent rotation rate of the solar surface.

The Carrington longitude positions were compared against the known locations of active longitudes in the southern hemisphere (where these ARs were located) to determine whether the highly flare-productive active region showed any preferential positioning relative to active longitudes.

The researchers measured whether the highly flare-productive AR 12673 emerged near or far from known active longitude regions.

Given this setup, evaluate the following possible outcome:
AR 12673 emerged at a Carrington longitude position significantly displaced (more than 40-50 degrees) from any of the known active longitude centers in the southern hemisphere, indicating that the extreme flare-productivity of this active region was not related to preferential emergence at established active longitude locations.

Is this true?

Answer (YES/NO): NO